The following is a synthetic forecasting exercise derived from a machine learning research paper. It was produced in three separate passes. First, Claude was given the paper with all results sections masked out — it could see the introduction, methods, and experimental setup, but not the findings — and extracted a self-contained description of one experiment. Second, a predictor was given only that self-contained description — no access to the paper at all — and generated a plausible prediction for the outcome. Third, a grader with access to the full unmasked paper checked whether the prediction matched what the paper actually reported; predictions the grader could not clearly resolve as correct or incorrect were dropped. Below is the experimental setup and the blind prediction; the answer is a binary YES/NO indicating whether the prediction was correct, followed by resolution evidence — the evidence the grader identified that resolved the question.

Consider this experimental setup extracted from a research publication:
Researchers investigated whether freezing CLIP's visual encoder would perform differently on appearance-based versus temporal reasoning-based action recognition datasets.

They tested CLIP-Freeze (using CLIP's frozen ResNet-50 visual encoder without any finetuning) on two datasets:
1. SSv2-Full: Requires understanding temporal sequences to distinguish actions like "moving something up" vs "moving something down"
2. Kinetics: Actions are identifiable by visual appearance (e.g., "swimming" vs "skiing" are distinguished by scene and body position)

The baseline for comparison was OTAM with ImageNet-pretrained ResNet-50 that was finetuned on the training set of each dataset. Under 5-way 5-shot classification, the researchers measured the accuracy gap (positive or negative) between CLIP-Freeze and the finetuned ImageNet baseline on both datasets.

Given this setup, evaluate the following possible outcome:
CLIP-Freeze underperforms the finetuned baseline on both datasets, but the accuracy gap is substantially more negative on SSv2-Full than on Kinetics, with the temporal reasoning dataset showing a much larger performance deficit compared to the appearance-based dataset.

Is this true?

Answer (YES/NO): NO